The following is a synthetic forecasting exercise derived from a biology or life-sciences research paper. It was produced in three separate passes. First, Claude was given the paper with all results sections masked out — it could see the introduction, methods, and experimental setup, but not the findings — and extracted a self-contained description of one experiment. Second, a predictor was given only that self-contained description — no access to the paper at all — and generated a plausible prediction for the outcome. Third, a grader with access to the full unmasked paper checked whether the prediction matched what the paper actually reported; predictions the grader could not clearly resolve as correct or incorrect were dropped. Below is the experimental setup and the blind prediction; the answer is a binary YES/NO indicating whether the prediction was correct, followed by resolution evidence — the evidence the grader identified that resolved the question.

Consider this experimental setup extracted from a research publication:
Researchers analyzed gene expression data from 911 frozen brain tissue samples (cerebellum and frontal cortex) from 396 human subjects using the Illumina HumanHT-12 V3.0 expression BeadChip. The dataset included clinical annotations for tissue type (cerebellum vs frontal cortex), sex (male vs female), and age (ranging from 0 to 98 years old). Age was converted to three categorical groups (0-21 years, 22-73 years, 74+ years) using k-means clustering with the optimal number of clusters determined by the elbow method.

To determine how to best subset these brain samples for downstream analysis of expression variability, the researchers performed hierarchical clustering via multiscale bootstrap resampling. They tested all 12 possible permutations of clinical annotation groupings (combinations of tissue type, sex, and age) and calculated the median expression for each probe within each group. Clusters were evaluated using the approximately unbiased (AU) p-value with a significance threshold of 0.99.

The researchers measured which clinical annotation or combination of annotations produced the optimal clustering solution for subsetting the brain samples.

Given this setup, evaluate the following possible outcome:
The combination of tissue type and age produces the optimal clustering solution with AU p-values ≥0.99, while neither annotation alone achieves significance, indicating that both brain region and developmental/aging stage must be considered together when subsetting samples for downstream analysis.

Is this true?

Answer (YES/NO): NO